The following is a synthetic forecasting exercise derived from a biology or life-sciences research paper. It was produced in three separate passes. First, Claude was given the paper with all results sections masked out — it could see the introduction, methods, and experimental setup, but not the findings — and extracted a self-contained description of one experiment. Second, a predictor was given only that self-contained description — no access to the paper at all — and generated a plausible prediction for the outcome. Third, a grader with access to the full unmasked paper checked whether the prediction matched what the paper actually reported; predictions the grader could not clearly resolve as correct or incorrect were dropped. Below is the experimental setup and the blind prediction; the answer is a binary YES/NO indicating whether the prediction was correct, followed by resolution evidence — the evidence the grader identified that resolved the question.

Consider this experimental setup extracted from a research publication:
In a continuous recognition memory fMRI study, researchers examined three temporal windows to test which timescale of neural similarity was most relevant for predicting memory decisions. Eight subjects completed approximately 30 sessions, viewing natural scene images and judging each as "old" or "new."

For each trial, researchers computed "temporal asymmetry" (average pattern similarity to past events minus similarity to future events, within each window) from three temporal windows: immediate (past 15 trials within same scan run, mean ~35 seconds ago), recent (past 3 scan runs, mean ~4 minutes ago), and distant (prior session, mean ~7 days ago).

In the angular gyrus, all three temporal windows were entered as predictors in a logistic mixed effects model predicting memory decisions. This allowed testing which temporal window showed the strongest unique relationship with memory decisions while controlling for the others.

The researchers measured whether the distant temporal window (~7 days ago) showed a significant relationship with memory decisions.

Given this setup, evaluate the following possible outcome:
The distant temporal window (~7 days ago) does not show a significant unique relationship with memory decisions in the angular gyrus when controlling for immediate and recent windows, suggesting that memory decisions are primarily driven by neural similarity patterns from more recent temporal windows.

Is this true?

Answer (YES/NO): YES